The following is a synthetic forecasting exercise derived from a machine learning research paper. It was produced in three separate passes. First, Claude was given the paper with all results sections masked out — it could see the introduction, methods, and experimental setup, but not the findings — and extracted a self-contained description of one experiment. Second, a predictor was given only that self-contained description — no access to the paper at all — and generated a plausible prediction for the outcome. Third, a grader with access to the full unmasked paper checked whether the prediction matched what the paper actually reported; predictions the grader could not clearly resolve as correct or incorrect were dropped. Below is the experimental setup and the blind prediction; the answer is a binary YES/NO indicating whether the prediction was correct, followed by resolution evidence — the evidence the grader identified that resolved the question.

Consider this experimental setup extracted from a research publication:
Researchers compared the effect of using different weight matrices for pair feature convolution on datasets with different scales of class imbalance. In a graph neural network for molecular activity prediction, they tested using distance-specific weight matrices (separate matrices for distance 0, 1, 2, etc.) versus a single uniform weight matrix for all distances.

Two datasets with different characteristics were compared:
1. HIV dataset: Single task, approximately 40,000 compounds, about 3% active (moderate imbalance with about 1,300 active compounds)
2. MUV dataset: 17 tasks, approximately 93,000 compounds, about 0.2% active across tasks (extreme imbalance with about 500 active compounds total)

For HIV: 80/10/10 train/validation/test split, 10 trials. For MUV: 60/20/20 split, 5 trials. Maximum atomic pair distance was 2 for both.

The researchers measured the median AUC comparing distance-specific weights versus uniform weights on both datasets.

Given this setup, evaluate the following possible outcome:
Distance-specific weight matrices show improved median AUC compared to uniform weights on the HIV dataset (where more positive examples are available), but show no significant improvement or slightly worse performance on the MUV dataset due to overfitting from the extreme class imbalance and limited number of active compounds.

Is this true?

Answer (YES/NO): NO